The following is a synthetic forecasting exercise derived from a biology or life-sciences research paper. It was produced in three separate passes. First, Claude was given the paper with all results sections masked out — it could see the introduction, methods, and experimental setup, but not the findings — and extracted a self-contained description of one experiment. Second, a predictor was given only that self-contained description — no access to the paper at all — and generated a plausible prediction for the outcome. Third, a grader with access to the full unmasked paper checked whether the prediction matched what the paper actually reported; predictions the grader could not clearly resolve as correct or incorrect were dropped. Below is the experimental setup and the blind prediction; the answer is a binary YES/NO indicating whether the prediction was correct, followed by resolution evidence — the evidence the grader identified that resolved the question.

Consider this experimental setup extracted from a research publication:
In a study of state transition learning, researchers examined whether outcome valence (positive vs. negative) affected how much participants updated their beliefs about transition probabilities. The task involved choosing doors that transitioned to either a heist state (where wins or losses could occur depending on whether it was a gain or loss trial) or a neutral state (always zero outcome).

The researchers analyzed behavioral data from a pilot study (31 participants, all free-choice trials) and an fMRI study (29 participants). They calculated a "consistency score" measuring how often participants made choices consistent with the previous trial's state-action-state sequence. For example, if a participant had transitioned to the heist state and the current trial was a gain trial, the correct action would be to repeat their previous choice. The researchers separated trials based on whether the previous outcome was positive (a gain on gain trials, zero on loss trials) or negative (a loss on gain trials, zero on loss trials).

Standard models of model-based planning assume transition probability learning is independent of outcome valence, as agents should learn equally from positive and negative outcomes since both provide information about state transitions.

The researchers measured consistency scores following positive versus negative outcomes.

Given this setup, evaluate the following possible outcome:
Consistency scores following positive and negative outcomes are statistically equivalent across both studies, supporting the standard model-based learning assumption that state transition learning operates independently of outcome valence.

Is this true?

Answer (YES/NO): NO